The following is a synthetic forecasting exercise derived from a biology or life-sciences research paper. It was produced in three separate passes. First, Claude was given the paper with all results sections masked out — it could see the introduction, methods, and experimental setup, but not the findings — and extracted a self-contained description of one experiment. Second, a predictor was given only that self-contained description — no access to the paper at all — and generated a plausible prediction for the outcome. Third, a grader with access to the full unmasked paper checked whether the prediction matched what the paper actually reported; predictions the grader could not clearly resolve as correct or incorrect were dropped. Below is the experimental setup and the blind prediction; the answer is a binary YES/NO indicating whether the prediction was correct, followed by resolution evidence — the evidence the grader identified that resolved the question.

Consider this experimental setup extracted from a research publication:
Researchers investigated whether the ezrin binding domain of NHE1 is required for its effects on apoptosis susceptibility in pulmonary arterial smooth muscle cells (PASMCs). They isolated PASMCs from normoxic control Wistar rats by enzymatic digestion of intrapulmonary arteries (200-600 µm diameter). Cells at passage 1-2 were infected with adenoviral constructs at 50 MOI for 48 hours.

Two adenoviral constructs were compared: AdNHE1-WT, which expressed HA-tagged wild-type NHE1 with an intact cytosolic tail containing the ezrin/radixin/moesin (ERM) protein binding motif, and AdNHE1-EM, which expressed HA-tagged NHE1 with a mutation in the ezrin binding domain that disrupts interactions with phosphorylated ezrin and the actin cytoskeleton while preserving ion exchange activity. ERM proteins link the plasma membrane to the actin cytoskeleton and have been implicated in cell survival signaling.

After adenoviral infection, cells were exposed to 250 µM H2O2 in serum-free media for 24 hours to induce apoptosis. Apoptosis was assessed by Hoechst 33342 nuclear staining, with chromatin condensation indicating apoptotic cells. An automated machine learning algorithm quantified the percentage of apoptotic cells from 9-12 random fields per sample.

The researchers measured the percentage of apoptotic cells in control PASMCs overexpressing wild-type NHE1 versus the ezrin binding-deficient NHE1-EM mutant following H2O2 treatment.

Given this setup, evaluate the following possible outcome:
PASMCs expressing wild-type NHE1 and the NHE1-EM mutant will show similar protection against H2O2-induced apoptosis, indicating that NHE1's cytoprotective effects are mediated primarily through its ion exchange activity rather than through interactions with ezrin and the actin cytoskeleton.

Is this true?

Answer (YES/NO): NO